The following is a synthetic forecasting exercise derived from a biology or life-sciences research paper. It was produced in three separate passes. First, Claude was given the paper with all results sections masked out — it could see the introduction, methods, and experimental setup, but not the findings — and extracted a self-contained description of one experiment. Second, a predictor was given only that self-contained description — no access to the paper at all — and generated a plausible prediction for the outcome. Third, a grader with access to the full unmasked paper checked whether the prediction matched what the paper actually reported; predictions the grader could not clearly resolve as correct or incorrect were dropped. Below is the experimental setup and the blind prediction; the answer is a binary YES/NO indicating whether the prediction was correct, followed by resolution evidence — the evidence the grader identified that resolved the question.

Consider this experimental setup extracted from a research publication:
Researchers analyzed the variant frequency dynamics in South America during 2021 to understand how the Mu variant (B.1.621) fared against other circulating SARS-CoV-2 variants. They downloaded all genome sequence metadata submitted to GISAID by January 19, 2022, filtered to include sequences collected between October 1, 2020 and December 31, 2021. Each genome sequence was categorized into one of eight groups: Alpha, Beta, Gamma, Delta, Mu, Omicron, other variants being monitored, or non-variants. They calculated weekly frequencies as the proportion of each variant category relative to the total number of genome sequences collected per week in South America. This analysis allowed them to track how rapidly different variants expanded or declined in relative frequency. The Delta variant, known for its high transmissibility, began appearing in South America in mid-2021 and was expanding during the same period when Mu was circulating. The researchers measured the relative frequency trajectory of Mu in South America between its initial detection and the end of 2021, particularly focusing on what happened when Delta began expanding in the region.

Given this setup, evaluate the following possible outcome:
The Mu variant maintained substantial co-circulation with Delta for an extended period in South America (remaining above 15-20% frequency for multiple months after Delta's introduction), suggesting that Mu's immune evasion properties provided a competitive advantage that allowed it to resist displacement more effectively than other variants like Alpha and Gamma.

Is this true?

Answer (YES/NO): NO